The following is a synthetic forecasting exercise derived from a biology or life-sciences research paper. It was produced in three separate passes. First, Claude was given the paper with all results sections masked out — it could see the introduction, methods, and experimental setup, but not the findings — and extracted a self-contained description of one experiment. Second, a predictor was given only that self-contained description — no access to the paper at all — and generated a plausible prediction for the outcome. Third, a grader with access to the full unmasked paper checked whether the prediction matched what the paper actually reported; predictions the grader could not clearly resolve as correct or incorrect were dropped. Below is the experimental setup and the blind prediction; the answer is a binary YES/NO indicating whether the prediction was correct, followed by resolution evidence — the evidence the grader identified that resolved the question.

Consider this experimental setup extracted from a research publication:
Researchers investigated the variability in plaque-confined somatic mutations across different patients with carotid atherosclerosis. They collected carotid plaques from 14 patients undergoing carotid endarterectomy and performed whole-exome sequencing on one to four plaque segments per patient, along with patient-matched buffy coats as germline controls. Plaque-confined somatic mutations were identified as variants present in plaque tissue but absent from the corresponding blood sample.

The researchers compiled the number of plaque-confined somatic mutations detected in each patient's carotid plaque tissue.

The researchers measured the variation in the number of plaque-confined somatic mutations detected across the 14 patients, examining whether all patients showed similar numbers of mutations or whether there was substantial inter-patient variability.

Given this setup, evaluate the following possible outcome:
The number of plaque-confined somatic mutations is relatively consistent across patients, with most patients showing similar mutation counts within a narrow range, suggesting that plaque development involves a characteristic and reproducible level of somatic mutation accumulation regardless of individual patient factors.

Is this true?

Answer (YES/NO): NO